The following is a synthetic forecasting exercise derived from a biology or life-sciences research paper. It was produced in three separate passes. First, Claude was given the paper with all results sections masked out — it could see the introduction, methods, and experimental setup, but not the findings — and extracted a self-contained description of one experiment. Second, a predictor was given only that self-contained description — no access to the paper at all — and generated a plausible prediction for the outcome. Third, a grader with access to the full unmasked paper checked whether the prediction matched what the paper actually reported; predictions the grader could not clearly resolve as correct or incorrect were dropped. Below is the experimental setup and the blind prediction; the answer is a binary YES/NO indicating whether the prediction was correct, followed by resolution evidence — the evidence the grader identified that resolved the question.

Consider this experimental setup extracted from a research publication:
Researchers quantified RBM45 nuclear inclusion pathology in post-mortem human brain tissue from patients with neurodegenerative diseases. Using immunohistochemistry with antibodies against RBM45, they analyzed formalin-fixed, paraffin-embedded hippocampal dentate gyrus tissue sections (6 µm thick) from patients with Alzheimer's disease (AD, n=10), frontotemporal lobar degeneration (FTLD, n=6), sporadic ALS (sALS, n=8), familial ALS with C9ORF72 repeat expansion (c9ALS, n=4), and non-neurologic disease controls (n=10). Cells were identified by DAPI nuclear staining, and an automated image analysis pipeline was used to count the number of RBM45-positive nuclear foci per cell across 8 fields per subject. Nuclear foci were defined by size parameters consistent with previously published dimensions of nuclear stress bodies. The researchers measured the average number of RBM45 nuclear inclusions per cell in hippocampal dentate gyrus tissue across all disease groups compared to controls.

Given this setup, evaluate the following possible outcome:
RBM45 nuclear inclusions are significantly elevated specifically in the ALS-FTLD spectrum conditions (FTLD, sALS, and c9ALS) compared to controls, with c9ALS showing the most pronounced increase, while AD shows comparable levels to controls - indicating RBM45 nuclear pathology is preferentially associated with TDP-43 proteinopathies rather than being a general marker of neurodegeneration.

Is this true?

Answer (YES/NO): NO